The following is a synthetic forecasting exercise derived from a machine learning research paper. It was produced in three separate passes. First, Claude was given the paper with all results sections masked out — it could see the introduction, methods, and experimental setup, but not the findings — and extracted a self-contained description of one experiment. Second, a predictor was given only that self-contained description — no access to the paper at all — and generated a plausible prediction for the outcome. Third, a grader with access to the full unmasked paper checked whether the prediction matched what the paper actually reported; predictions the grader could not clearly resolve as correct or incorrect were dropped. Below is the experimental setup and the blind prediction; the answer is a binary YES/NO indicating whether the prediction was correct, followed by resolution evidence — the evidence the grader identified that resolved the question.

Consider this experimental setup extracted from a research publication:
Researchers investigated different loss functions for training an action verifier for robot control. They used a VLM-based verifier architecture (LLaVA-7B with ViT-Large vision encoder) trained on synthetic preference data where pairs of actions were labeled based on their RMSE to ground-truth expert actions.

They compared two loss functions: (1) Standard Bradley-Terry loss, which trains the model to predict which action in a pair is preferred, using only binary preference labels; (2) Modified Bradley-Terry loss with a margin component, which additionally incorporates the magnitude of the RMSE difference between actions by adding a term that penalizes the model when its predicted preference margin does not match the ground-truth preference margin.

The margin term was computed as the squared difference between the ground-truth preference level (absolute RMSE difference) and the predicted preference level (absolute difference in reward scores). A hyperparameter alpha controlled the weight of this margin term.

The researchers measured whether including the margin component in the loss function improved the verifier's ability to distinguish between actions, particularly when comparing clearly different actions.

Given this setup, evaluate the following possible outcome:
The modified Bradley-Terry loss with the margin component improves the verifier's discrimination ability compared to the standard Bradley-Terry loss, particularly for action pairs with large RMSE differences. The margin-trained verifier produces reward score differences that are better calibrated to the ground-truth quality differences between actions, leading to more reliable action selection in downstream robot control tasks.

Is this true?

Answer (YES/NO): YES